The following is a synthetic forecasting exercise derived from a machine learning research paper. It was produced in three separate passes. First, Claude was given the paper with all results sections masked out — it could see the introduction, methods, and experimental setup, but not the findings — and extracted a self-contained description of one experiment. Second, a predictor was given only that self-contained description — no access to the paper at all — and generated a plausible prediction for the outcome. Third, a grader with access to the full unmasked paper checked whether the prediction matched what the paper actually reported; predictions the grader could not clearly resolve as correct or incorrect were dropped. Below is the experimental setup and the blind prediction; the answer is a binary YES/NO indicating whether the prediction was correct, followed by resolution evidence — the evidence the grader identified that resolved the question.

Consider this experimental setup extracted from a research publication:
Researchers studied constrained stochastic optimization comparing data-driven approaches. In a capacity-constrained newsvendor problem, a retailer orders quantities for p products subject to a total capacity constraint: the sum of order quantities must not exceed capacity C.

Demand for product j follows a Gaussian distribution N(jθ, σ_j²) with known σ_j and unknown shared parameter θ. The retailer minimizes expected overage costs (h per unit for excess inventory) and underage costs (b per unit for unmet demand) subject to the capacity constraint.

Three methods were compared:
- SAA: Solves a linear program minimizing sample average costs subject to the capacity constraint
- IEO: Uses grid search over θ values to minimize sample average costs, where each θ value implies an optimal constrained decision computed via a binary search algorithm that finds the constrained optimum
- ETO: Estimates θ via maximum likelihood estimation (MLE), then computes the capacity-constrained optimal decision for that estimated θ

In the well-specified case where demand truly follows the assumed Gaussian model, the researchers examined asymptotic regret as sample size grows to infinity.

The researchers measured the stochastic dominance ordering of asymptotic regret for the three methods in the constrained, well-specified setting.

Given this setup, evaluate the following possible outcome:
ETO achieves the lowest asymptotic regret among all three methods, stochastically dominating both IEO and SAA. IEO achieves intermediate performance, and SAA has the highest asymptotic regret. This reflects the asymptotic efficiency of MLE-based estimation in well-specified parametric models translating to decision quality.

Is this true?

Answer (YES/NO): YES